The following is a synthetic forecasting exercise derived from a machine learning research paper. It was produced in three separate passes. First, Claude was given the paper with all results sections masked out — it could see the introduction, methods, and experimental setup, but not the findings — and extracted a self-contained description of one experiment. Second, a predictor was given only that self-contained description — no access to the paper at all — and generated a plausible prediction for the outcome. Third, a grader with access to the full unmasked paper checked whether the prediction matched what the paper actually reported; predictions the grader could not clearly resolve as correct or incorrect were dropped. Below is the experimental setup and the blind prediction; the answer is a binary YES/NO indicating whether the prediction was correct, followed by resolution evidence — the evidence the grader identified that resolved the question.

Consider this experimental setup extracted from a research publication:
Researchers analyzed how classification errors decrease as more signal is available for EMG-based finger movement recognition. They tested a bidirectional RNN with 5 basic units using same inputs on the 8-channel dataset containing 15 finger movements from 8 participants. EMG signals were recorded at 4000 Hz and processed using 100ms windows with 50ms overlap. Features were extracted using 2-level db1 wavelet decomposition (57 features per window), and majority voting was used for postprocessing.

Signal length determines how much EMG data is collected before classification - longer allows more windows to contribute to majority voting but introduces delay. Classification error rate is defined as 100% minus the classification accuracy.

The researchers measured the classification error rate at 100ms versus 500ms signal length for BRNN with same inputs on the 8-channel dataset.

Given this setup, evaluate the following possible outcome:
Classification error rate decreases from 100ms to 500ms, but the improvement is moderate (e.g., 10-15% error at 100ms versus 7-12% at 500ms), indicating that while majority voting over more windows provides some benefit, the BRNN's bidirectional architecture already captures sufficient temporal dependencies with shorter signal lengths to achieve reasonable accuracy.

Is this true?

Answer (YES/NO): NO